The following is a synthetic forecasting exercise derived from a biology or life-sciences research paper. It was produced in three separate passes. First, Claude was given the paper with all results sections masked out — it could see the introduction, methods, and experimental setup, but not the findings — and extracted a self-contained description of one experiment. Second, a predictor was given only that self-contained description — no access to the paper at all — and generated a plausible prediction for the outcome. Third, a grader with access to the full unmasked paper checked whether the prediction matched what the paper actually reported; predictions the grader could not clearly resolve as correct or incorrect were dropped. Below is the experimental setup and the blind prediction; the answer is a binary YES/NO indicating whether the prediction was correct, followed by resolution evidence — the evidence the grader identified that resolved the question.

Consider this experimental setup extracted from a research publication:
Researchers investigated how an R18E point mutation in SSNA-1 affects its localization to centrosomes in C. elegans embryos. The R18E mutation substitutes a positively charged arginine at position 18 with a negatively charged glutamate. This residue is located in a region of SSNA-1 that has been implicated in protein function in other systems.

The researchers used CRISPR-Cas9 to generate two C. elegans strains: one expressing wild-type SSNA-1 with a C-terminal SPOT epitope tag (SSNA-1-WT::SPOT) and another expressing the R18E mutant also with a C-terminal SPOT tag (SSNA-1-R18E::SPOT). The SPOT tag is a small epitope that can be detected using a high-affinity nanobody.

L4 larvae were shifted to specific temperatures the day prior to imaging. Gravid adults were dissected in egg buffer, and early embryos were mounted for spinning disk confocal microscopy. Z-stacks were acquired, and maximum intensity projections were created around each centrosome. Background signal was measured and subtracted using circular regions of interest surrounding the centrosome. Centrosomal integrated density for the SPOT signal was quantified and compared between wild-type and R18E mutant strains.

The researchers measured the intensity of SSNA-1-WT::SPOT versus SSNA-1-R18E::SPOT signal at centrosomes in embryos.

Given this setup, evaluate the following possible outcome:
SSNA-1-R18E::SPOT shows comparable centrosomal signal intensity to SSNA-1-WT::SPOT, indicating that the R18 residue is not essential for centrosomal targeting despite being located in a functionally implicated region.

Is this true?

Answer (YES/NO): NO